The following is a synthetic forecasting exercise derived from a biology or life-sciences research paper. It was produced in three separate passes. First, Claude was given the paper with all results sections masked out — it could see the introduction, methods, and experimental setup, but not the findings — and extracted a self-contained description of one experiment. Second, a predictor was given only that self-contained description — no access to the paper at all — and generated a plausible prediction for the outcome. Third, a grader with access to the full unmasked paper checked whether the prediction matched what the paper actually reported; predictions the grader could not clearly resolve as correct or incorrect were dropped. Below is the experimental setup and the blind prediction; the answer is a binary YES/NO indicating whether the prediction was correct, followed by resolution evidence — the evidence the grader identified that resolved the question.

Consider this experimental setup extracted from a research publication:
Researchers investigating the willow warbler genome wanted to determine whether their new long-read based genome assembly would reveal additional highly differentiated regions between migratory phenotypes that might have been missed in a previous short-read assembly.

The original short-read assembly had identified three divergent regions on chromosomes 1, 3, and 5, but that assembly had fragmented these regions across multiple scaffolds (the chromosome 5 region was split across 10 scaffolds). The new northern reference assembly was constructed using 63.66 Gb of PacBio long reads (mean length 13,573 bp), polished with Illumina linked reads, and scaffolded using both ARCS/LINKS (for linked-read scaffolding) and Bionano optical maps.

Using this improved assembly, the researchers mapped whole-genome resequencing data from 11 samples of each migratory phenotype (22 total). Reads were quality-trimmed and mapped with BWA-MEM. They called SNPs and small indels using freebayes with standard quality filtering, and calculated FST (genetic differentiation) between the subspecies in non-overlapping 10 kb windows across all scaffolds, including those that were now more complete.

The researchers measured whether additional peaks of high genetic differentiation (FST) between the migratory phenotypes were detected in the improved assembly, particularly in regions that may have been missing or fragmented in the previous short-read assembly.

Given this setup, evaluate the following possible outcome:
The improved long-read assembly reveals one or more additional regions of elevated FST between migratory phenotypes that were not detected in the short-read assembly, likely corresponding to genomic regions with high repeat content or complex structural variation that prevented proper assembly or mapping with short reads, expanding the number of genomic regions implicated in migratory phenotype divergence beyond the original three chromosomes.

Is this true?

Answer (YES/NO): NO